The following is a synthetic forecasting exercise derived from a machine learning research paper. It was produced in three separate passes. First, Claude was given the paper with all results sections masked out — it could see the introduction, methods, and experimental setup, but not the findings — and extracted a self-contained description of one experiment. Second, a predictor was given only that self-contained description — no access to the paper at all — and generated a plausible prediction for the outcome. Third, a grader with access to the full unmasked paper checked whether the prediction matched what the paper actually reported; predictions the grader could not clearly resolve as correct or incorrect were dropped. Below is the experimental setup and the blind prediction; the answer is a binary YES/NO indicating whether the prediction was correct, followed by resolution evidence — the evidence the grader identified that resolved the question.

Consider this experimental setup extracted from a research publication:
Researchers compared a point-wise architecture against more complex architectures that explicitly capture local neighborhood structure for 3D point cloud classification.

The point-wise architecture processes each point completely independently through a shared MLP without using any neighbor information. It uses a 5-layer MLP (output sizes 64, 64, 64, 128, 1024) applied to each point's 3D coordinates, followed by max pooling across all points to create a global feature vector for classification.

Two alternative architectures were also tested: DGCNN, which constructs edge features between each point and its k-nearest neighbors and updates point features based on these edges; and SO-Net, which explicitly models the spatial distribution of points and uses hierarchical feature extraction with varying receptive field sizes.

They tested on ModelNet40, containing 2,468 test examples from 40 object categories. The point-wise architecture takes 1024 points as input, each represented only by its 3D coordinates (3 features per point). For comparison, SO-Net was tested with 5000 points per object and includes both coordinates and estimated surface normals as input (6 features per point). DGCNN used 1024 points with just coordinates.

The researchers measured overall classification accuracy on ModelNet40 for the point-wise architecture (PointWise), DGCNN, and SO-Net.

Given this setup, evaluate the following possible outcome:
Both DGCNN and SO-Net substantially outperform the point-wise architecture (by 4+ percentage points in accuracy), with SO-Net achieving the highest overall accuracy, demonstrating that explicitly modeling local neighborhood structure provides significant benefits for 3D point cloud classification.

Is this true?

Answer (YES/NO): YES